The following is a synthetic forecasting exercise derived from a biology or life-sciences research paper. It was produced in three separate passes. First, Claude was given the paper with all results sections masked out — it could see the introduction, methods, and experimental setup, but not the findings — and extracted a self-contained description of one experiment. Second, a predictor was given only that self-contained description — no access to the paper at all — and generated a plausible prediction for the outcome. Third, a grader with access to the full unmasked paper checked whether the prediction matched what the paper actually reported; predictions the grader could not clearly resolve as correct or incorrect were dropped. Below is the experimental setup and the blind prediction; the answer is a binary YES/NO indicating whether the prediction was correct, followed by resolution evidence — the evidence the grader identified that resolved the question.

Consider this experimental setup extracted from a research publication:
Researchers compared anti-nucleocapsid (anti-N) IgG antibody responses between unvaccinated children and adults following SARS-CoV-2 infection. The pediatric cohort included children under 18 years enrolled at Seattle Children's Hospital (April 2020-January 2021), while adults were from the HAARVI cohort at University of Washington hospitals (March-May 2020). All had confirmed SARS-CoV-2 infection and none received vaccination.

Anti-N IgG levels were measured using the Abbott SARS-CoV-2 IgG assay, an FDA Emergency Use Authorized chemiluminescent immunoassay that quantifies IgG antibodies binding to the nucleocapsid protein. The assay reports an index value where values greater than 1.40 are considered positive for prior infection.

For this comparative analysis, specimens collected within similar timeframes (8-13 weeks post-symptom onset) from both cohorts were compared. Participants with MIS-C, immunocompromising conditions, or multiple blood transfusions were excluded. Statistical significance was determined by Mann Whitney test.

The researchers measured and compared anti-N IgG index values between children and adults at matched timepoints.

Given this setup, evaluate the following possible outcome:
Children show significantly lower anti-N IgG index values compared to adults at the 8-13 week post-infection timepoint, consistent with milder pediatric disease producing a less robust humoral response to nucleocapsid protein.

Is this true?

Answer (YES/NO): NO